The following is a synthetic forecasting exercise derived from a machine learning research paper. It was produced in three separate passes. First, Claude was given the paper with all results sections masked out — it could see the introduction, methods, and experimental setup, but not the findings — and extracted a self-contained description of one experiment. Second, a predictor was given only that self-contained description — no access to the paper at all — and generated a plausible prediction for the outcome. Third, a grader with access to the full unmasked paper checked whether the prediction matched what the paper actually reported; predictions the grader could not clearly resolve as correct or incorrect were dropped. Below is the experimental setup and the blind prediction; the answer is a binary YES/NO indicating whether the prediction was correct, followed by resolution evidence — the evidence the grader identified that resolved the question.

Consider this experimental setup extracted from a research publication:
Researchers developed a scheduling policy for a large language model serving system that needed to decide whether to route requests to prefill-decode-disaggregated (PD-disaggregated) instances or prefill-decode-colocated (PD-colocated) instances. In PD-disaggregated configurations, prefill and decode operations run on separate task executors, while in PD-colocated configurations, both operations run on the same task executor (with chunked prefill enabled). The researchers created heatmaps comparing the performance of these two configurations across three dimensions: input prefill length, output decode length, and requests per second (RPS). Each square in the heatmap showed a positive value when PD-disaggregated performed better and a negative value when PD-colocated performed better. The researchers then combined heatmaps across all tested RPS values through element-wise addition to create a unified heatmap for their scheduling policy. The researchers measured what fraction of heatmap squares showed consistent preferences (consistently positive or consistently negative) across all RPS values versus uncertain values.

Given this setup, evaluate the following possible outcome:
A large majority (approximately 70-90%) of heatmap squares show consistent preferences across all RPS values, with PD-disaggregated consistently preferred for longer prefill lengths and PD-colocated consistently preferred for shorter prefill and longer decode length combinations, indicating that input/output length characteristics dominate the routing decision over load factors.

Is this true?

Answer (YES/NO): YES